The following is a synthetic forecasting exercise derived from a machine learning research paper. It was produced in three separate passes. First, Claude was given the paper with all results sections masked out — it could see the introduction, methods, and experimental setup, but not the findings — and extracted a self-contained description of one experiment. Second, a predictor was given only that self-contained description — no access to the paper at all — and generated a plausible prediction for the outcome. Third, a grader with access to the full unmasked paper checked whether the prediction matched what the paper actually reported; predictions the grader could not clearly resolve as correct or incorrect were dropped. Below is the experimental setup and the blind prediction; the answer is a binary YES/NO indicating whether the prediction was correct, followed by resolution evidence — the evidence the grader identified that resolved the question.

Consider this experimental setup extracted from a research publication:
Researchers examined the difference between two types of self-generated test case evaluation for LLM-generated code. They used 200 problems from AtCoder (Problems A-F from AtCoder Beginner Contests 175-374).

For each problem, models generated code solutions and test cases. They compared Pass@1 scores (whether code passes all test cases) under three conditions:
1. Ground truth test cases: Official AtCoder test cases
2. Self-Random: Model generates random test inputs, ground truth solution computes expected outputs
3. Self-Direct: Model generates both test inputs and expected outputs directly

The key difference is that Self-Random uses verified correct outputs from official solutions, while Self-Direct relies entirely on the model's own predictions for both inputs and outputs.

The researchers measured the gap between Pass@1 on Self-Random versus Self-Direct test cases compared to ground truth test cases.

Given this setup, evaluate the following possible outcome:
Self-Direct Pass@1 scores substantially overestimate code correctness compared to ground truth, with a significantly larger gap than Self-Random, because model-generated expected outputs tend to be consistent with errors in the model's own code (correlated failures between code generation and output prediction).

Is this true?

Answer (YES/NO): YES